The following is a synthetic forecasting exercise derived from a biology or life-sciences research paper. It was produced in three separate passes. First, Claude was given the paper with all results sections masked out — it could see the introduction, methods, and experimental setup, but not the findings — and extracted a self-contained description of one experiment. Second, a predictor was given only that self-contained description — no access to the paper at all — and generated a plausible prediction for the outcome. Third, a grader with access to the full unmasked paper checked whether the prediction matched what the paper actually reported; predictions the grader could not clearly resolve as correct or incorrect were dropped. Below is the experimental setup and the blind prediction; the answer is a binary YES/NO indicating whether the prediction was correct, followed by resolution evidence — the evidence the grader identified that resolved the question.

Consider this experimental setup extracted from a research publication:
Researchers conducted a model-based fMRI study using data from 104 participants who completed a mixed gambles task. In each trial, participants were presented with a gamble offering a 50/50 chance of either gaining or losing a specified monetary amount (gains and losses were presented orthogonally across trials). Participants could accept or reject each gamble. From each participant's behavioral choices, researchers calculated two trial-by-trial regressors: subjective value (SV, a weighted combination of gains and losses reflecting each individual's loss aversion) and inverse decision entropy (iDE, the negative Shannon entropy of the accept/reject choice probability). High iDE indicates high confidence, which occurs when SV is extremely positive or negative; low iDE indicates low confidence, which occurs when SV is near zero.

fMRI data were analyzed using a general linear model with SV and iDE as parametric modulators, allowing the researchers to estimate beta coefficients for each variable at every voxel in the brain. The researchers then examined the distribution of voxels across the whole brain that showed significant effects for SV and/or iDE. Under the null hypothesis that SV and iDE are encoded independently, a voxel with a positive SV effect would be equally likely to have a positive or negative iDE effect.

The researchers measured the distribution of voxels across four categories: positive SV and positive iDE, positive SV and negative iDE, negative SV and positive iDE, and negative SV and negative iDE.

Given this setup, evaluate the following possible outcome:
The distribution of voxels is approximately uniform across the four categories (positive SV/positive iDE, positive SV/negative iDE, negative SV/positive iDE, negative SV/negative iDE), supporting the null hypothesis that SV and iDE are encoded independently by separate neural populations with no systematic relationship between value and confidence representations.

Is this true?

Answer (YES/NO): NO